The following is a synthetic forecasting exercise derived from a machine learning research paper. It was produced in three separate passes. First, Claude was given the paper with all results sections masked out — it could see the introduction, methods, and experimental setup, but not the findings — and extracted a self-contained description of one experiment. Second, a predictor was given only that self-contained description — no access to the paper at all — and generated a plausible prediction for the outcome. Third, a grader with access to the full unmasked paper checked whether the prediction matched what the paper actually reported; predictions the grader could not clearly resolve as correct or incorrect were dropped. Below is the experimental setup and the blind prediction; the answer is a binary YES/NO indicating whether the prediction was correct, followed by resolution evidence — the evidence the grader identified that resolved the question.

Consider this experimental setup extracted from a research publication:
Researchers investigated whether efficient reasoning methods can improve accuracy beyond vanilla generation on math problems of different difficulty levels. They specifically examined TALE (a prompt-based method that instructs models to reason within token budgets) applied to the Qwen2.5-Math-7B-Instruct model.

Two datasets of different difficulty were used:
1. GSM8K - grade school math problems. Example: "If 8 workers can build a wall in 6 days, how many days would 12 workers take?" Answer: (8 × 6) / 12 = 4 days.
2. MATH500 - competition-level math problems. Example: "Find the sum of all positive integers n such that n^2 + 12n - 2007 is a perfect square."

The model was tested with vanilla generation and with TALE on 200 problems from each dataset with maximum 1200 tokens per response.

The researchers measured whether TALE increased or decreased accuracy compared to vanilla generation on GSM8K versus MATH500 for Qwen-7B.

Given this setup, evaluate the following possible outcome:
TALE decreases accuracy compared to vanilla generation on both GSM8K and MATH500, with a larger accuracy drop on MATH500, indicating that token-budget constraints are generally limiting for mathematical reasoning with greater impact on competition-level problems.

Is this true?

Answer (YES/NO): NO